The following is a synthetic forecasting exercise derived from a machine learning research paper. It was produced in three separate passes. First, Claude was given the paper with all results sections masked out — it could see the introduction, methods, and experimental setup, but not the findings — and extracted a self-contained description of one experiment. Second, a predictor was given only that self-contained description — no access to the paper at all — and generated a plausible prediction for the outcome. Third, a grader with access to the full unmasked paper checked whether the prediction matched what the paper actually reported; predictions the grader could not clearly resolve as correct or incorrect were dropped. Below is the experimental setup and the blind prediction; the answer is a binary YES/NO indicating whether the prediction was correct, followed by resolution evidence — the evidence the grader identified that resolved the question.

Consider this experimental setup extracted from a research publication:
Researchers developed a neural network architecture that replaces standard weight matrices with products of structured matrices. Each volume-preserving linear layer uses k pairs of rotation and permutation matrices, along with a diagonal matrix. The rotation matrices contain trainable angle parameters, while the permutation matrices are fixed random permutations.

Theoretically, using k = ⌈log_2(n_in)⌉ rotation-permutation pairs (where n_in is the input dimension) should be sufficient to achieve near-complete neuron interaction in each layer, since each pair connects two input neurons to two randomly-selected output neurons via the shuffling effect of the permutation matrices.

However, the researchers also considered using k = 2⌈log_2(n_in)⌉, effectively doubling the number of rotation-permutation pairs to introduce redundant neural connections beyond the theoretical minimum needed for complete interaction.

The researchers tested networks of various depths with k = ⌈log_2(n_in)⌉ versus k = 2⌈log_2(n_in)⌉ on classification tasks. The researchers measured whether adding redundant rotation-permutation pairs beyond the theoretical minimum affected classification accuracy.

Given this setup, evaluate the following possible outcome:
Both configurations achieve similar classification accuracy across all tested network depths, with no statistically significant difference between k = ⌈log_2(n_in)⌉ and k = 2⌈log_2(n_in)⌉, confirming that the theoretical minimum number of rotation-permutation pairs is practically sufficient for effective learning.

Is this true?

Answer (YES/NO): NO